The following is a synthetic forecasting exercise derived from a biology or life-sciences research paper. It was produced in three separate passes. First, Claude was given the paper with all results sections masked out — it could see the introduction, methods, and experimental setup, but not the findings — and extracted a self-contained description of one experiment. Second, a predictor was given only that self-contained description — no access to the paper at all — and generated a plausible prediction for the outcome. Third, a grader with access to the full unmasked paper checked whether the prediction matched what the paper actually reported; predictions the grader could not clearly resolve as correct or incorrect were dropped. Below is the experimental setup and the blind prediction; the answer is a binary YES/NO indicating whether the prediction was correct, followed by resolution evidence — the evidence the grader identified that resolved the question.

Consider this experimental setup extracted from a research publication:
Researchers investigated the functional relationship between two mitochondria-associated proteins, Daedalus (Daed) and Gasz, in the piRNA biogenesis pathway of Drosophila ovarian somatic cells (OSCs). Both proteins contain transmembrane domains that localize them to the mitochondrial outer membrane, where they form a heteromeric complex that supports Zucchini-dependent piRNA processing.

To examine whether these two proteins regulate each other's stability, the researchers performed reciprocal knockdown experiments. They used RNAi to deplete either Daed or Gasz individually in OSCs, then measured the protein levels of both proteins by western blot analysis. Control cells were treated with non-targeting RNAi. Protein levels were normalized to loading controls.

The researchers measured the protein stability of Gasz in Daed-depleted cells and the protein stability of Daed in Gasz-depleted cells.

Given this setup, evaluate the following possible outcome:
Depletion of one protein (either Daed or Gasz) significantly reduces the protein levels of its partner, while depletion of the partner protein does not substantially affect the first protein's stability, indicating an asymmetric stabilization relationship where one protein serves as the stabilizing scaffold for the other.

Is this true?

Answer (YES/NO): YES